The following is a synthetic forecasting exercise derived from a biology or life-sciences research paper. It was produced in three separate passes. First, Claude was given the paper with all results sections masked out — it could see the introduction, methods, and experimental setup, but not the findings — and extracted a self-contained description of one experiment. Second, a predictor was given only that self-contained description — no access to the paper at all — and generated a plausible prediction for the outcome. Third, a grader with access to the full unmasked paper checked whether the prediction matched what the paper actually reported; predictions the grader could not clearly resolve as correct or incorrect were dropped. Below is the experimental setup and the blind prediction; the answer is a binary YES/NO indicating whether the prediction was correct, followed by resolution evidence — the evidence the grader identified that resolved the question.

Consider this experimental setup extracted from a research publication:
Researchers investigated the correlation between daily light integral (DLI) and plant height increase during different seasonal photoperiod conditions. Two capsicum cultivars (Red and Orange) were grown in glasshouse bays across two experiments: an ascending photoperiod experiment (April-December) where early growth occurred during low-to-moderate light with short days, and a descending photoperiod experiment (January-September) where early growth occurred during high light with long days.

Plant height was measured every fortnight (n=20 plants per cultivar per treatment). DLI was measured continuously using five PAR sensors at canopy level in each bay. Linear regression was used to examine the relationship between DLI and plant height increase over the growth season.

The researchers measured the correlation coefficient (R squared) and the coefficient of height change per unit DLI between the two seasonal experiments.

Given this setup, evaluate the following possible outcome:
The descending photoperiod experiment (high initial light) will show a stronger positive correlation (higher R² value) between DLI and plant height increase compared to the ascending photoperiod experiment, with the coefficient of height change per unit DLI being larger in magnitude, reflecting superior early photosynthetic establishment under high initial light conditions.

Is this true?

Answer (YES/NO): NO